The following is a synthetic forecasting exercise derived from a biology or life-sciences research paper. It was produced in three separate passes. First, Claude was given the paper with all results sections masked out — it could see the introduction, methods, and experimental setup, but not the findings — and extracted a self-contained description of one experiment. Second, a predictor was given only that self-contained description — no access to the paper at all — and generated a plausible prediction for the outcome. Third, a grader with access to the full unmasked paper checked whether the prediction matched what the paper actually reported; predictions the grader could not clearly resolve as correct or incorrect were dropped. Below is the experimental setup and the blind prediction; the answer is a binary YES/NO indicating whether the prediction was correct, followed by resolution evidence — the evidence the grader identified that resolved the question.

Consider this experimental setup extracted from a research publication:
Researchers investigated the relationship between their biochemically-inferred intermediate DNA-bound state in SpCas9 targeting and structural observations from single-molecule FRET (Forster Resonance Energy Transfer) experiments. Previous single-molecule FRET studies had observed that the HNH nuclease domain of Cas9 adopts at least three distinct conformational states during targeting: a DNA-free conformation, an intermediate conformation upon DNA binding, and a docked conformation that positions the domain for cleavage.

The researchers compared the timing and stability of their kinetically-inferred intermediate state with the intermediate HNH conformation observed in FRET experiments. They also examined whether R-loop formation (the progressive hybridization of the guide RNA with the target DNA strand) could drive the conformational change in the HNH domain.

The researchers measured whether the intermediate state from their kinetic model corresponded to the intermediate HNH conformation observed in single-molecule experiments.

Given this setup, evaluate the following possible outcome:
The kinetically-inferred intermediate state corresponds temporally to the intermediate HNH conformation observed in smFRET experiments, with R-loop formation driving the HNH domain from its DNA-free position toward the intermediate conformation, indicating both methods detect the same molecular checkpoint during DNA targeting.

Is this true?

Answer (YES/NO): YES